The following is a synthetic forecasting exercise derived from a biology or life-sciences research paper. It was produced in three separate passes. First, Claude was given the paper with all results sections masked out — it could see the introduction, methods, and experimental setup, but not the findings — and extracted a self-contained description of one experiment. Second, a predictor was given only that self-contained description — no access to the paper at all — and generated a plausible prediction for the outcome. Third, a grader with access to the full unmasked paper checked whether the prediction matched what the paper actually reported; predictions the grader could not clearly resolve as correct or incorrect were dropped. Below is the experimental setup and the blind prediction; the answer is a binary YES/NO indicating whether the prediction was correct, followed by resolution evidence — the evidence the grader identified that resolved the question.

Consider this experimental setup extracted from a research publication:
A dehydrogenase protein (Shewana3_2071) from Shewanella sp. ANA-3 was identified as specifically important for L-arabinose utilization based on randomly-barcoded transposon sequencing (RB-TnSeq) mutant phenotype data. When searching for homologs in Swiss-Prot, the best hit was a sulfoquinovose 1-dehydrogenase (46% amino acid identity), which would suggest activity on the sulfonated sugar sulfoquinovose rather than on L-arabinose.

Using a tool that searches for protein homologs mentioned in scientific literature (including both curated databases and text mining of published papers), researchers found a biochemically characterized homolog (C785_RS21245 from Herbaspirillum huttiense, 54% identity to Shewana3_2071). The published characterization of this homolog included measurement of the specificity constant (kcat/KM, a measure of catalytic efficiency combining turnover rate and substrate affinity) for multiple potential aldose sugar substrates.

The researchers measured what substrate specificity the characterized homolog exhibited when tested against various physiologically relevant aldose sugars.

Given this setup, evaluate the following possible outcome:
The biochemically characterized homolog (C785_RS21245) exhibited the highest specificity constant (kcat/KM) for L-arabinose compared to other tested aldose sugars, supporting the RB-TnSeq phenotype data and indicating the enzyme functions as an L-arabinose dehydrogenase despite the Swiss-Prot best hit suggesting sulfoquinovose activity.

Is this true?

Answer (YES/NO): NO